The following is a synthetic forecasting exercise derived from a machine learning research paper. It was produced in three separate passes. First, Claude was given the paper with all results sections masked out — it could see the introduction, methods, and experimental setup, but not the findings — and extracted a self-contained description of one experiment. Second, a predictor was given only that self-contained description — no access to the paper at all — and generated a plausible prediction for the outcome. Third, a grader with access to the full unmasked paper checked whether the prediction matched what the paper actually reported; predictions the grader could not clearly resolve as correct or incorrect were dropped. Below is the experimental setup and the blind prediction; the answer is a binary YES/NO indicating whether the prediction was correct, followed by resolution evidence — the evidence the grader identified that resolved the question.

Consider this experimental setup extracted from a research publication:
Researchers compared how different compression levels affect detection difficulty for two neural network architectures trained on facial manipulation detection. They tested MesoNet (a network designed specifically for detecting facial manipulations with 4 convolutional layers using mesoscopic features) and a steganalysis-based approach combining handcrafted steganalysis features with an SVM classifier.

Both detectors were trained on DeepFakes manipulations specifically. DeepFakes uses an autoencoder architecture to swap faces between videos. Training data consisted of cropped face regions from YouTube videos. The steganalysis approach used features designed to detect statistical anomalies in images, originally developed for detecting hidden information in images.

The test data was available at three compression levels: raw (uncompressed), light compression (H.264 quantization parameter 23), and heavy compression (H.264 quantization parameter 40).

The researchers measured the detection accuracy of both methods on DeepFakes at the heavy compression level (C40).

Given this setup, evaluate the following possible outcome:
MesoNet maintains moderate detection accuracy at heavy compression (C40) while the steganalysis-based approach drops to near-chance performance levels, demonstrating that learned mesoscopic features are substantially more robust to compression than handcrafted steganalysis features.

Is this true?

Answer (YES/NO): NO